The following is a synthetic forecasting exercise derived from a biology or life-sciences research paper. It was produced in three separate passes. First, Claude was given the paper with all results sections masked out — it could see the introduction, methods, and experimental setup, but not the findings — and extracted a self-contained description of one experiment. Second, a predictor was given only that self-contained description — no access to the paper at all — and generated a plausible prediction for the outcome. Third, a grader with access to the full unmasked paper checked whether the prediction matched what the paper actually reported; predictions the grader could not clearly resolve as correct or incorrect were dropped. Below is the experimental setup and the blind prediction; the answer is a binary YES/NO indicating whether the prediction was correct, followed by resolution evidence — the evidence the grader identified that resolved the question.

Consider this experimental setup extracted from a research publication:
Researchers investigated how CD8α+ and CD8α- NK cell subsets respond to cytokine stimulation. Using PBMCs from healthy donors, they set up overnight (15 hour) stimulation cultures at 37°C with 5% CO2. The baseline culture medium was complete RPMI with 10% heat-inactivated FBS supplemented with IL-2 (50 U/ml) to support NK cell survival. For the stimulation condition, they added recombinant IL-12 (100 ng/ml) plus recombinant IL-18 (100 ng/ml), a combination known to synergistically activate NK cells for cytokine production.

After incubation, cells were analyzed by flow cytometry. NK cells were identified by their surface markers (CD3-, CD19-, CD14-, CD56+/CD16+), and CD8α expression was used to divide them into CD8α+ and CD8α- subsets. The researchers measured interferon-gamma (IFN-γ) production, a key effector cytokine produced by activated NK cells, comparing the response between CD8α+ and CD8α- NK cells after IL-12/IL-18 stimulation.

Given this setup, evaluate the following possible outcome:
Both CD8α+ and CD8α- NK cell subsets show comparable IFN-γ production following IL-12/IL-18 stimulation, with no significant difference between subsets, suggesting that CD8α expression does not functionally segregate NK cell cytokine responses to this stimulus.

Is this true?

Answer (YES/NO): NO